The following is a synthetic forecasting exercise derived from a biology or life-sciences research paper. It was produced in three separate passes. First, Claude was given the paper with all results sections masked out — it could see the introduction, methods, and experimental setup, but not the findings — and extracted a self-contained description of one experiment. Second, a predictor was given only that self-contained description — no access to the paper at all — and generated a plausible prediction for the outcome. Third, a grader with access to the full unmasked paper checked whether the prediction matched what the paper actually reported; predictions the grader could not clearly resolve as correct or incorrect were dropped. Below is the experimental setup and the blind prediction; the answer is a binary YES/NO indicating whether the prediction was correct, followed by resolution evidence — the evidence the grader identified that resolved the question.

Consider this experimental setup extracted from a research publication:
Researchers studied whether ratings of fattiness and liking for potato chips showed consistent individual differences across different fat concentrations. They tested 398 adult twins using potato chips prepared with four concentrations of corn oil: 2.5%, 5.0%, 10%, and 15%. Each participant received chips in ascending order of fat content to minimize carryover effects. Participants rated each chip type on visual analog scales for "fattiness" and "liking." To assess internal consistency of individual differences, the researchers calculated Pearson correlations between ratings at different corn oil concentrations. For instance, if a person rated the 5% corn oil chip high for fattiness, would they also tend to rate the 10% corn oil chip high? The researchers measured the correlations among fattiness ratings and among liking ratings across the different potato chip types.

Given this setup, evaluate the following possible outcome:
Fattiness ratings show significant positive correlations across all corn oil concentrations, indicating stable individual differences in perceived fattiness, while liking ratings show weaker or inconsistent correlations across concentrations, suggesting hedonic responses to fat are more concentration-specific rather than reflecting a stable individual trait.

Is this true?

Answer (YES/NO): NO